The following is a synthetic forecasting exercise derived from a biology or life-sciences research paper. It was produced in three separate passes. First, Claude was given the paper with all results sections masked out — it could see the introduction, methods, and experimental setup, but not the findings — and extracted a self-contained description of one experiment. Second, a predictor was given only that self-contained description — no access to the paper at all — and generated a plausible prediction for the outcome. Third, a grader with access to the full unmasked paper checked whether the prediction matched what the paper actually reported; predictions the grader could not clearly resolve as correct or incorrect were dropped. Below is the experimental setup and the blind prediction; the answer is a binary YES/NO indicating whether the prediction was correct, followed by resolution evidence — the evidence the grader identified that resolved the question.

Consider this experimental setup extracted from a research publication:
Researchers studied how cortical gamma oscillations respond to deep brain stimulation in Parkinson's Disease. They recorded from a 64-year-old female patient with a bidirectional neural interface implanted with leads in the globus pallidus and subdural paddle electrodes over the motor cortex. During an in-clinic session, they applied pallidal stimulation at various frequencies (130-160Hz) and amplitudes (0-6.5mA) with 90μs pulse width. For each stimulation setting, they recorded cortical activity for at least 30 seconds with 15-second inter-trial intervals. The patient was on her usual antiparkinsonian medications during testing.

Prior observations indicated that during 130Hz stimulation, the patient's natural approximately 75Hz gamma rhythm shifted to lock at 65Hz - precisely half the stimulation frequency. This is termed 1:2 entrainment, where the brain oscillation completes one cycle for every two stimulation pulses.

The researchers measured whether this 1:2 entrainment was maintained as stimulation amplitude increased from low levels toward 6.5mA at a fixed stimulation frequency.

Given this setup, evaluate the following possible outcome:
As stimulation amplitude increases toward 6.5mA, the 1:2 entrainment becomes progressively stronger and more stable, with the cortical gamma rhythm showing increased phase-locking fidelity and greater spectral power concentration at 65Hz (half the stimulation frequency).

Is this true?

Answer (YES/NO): NO